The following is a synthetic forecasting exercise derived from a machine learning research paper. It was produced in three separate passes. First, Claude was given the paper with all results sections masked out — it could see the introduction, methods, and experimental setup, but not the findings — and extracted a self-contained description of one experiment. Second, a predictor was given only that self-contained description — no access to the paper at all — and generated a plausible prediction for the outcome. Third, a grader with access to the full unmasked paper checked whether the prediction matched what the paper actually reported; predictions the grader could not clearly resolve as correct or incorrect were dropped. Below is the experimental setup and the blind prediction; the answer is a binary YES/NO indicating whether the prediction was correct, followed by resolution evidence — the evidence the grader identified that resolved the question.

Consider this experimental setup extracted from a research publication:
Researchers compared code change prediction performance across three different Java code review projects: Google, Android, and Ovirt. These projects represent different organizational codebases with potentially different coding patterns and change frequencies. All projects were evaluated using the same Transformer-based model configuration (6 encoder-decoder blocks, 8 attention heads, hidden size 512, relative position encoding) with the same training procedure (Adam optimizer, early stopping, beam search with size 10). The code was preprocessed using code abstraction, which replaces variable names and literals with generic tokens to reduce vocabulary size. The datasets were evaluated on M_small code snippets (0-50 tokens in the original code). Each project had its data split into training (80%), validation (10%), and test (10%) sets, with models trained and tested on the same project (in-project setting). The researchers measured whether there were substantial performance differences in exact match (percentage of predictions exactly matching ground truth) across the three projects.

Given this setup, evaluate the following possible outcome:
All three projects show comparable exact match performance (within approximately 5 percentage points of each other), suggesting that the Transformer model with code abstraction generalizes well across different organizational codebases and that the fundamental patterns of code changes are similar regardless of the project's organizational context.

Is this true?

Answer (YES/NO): NO